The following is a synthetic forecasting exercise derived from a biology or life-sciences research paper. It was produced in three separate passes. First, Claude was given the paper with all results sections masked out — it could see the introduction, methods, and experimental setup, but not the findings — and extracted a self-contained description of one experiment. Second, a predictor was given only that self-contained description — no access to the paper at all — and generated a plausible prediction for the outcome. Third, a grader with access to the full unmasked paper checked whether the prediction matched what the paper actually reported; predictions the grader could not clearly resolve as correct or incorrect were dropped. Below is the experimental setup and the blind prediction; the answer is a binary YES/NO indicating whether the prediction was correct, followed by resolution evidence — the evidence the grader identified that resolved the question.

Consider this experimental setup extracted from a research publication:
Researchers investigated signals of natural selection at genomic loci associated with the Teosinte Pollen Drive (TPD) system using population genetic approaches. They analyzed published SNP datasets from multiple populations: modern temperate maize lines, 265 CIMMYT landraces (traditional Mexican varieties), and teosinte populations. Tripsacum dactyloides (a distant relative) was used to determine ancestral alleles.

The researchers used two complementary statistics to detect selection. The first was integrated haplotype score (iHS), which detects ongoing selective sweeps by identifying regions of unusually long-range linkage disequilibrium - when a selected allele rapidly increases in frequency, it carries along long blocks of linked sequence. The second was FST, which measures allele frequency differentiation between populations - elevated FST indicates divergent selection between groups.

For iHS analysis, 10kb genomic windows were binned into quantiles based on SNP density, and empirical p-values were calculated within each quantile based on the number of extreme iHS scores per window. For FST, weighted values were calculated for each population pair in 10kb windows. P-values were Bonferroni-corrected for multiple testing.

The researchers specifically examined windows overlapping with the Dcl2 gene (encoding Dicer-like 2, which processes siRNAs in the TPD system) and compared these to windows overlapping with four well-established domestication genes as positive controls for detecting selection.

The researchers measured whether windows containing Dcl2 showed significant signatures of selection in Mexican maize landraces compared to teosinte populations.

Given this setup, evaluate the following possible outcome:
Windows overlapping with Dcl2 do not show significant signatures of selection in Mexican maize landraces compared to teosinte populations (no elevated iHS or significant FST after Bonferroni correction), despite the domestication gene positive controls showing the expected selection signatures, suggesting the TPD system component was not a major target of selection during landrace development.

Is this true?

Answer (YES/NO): YES